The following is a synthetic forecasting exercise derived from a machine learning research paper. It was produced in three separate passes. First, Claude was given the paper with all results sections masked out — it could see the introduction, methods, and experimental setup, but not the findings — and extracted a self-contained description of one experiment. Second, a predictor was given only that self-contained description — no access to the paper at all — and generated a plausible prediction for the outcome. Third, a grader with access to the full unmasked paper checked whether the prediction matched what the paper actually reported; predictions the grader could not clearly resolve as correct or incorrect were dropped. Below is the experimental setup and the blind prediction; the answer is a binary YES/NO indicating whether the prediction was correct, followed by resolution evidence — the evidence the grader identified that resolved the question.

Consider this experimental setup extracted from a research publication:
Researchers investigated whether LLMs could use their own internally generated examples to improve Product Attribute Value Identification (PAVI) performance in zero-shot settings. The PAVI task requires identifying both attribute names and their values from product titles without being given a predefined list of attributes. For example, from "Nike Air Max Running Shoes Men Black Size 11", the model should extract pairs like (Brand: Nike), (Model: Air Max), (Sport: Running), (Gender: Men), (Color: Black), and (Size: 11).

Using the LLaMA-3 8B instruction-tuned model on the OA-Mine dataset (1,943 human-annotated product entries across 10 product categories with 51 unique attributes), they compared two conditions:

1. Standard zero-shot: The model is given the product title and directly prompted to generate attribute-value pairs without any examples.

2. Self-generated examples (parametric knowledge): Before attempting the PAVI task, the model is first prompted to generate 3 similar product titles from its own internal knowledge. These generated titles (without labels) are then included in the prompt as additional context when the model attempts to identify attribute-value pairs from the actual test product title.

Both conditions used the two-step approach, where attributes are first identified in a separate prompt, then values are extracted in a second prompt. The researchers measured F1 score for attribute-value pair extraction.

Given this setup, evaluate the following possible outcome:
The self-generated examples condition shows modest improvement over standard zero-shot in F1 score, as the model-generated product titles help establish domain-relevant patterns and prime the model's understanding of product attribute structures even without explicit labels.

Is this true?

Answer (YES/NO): YES